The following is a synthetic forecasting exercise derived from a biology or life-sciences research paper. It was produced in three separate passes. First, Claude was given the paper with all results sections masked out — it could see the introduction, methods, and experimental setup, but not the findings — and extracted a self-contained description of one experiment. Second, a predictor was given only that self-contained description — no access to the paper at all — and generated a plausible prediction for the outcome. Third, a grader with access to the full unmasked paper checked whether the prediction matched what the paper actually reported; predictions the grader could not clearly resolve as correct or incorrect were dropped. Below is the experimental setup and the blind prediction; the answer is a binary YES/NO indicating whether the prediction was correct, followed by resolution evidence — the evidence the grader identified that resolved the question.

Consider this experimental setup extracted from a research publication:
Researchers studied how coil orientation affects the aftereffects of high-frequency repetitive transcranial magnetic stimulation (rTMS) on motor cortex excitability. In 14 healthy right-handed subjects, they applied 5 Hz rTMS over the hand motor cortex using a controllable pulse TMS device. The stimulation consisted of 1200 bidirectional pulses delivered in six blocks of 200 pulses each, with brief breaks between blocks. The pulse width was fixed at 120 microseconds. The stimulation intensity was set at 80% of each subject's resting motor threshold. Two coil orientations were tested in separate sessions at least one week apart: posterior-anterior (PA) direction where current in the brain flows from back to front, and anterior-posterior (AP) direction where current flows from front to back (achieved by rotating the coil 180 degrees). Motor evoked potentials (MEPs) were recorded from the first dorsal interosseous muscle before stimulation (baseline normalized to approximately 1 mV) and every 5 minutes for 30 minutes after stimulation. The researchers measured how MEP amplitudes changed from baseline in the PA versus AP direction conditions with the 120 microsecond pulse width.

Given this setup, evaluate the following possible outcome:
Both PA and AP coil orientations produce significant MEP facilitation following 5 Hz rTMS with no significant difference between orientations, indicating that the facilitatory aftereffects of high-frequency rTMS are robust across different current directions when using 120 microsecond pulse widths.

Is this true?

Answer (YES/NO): NO